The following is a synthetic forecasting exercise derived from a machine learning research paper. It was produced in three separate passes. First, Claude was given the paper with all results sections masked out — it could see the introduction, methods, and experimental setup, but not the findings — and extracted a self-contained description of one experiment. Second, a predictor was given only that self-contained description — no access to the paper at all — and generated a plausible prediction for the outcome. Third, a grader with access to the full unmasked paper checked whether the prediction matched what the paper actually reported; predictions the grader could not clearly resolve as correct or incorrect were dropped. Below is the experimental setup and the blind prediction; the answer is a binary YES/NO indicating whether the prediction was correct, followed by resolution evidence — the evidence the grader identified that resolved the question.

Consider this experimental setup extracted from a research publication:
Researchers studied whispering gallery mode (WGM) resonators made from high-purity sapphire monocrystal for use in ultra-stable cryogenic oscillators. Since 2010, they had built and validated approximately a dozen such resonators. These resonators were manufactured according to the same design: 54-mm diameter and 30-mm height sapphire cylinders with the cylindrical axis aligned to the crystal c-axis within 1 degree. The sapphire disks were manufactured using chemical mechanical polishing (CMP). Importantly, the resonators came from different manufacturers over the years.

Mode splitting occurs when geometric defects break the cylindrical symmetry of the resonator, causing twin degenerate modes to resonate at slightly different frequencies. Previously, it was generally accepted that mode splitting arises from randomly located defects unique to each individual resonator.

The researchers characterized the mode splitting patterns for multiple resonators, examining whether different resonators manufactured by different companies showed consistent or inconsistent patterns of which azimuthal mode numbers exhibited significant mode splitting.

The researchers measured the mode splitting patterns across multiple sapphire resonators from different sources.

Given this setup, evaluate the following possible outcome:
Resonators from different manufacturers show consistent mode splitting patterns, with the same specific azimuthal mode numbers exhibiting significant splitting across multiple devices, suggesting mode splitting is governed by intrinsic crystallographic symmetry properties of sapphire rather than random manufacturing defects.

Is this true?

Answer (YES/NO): YES